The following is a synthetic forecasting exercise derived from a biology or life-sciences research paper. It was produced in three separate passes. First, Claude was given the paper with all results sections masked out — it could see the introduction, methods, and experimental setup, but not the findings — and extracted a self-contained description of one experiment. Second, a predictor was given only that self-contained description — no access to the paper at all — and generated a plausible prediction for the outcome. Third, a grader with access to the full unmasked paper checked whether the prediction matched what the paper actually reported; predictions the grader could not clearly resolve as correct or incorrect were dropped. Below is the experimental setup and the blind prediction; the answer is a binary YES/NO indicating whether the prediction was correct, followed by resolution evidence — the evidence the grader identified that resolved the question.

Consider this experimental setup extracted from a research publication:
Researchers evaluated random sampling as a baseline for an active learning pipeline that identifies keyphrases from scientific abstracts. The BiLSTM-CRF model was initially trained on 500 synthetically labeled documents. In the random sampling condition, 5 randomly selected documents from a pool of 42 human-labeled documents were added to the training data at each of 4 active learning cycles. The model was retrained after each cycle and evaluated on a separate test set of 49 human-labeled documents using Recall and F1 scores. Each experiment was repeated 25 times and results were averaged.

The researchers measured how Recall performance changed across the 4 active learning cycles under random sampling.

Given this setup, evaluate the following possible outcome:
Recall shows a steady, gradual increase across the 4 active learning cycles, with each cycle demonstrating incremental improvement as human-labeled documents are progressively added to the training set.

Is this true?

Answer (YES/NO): NO